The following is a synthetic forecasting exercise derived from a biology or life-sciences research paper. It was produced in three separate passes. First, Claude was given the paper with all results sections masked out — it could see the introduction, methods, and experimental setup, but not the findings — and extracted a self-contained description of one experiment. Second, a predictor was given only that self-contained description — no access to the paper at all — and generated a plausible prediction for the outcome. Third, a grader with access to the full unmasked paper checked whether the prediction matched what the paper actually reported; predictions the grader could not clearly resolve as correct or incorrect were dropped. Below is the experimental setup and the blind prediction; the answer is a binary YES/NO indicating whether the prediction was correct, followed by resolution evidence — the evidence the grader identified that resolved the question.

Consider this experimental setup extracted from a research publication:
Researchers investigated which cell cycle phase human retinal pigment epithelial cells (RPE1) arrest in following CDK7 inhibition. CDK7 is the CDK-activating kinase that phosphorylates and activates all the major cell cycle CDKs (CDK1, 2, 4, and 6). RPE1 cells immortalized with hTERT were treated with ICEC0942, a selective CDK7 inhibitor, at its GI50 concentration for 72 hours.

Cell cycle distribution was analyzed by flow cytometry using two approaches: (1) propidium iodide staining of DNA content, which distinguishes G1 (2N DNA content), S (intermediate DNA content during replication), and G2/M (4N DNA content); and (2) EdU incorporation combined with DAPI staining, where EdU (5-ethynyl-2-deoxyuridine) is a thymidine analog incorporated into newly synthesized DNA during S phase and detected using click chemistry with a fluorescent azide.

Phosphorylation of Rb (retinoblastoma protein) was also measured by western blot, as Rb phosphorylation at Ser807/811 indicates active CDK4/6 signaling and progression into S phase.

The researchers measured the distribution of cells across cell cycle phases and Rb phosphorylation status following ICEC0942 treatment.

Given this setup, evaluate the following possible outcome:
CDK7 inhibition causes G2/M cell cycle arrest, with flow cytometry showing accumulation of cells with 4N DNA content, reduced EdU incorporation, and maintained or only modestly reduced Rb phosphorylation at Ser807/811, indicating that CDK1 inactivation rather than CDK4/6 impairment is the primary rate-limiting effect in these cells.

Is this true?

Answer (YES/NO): NO